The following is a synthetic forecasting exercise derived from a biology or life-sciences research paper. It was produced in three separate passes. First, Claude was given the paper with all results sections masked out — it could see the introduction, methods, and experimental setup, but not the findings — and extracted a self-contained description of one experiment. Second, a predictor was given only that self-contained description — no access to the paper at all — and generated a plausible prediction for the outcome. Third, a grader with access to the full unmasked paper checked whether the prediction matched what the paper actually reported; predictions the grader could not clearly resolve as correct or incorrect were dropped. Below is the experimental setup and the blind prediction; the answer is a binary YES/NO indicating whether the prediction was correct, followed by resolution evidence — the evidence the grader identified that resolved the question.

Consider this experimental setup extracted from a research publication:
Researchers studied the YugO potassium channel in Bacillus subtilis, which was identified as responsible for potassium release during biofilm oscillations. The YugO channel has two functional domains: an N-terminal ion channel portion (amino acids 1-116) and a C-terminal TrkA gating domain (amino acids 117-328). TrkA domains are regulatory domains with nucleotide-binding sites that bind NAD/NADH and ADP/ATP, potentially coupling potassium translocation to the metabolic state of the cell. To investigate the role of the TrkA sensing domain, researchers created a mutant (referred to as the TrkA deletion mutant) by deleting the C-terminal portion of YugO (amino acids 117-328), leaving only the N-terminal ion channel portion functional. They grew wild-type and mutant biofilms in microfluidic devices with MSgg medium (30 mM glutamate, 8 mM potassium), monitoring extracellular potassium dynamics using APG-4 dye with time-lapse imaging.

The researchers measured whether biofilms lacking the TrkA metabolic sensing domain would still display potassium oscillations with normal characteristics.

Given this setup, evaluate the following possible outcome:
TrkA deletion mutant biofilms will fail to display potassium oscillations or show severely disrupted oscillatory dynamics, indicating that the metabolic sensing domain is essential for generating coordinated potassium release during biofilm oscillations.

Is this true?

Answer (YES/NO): NO